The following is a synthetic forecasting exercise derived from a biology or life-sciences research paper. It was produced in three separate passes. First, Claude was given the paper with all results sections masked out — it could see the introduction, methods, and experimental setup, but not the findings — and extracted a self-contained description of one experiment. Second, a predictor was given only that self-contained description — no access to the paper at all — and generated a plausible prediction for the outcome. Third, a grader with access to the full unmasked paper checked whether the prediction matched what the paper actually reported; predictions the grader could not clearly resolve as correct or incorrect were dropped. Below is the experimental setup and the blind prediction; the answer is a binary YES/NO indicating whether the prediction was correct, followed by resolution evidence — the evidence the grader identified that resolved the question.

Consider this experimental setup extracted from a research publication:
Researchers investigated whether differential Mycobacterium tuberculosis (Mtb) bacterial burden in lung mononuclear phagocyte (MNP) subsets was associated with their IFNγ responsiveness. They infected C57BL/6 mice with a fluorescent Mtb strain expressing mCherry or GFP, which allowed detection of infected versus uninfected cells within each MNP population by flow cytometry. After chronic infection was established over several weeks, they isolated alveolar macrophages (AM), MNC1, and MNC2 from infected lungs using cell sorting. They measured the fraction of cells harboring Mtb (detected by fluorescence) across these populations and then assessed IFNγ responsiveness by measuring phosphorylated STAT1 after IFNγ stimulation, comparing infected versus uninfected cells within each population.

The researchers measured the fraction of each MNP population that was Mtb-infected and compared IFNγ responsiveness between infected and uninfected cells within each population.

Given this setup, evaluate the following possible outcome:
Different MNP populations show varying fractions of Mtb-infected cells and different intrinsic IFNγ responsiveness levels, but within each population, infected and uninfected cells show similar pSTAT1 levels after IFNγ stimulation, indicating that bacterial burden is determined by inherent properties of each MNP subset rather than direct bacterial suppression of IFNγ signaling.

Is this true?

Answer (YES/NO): NO